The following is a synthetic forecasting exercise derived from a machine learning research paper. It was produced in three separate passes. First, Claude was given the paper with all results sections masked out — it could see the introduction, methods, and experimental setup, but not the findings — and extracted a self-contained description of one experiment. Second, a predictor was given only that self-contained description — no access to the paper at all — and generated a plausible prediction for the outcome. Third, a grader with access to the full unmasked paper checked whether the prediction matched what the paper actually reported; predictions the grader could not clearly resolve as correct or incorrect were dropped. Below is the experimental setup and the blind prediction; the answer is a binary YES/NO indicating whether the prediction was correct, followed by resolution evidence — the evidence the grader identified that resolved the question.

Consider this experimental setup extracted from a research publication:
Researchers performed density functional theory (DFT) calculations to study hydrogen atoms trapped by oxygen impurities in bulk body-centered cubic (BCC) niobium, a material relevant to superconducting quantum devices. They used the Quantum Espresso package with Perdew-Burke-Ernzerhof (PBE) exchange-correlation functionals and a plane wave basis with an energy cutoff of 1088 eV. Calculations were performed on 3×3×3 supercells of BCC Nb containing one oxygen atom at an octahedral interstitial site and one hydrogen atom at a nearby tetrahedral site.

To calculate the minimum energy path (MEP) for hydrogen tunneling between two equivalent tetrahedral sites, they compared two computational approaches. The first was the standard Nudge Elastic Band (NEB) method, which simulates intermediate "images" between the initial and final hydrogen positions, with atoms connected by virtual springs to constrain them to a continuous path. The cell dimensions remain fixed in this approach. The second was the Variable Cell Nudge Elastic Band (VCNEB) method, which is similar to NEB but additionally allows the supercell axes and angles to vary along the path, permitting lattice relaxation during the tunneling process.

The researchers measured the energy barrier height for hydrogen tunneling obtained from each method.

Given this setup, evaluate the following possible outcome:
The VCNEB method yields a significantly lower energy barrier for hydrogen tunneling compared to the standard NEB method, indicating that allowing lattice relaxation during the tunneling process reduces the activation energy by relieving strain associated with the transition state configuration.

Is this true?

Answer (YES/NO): NO